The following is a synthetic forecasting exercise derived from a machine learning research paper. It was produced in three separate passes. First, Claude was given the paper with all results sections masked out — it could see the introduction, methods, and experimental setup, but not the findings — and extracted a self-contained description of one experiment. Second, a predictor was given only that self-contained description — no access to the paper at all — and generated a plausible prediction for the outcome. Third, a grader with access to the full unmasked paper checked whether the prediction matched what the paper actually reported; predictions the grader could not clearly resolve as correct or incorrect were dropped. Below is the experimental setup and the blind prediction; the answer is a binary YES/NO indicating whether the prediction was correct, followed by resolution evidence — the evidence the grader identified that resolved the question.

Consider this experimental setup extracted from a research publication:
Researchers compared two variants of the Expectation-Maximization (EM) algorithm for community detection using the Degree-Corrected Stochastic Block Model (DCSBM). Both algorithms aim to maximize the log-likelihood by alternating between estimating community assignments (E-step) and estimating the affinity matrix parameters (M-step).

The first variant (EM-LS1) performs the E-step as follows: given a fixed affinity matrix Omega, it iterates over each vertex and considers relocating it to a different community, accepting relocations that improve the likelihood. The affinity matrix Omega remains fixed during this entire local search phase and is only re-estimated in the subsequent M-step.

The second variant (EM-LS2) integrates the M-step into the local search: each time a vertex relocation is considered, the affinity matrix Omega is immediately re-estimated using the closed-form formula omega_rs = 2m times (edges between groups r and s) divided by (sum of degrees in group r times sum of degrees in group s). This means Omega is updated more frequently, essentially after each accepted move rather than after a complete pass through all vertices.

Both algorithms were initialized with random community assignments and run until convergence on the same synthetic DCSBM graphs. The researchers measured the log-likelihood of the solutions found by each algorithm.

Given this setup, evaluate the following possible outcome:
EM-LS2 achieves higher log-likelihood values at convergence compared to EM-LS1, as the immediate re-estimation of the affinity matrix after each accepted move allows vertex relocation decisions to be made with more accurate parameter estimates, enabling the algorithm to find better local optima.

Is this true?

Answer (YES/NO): YES